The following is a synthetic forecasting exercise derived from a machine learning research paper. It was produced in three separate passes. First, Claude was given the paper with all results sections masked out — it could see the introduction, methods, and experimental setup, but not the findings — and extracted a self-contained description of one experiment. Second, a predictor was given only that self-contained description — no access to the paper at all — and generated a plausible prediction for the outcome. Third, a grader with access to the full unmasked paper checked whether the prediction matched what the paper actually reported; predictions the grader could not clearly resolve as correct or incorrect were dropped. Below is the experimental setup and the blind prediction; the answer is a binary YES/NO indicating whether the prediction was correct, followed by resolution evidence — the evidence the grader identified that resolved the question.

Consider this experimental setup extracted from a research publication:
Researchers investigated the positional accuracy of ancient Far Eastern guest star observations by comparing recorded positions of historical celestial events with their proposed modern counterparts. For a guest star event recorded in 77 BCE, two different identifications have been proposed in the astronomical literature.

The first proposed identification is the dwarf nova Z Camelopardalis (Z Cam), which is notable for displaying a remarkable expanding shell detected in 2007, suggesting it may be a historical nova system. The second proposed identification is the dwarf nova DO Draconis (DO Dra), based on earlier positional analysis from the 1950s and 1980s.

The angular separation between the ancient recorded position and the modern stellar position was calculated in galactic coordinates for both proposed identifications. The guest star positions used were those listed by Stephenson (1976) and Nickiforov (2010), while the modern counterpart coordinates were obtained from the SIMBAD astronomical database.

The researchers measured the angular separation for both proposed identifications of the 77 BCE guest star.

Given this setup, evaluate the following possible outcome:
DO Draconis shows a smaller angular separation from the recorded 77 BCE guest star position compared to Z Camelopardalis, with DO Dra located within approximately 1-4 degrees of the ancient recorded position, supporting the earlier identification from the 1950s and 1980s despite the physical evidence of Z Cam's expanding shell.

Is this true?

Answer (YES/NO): YES